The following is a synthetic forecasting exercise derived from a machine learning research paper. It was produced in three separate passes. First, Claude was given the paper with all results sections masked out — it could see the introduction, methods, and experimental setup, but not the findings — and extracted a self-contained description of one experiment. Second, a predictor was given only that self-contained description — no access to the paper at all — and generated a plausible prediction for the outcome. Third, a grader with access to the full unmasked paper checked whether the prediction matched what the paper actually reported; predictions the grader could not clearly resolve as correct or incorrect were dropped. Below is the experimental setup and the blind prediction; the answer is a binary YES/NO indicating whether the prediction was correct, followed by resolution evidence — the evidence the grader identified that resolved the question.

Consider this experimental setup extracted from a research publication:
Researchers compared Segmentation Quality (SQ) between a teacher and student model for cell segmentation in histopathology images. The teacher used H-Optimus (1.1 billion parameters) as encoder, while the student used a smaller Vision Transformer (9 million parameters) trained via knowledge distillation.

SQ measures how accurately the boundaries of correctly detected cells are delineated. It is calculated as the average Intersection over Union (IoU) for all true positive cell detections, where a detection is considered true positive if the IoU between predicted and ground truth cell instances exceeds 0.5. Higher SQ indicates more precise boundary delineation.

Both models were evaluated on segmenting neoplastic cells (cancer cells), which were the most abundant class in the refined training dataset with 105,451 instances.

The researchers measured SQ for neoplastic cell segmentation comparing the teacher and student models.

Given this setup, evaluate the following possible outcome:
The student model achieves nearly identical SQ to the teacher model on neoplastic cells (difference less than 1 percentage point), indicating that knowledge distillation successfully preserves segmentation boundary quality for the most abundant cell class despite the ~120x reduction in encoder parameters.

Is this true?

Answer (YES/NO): YES